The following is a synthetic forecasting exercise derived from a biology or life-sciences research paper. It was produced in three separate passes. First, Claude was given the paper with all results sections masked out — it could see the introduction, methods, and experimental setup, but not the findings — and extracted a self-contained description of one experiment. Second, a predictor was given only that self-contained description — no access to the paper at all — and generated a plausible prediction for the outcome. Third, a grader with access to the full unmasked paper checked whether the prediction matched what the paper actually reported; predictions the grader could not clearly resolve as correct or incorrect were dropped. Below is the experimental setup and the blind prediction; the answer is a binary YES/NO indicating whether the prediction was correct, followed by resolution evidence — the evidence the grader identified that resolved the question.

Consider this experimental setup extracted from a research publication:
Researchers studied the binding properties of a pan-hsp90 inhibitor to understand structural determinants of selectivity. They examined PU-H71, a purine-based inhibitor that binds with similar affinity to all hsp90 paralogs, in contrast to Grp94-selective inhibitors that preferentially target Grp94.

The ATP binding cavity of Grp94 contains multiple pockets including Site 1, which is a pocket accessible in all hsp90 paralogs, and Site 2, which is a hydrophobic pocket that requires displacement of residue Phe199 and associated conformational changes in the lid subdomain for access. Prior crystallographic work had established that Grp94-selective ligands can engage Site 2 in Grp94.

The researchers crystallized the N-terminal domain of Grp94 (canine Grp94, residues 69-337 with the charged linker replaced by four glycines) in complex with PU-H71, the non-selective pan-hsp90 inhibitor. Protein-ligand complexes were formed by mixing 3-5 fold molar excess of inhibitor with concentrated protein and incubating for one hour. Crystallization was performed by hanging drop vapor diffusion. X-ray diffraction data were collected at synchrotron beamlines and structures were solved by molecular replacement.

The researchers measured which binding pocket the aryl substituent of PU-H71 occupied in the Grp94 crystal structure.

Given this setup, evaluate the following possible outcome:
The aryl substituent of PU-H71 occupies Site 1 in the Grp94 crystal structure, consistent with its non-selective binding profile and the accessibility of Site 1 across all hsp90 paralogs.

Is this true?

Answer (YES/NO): YES